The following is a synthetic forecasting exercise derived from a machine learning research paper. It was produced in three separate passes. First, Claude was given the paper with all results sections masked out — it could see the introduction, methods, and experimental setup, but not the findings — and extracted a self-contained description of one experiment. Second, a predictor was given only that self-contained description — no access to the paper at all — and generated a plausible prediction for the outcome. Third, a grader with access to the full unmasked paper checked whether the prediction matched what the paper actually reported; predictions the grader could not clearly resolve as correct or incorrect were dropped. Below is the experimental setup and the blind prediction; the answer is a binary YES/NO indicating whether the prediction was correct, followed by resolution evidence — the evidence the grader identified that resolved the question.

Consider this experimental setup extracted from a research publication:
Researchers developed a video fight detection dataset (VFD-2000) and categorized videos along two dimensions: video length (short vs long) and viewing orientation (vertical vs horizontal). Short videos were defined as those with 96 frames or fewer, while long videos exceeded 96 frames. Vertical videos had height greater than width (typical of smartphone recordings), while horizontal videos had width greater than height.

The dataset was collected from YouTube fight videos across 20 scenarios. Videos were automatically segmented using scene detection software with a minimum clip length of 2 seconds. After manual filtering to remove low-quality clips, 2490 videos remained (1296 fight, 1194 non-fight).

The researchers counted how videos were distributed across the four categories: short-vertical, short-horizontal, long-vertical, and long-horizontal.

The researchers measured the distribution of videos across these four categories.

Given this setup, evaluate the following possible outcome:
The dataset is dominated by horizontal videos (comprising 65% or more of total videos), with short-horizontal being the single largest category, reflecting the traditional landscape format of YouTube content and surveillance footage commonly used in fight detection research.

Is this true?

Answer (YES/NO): NO